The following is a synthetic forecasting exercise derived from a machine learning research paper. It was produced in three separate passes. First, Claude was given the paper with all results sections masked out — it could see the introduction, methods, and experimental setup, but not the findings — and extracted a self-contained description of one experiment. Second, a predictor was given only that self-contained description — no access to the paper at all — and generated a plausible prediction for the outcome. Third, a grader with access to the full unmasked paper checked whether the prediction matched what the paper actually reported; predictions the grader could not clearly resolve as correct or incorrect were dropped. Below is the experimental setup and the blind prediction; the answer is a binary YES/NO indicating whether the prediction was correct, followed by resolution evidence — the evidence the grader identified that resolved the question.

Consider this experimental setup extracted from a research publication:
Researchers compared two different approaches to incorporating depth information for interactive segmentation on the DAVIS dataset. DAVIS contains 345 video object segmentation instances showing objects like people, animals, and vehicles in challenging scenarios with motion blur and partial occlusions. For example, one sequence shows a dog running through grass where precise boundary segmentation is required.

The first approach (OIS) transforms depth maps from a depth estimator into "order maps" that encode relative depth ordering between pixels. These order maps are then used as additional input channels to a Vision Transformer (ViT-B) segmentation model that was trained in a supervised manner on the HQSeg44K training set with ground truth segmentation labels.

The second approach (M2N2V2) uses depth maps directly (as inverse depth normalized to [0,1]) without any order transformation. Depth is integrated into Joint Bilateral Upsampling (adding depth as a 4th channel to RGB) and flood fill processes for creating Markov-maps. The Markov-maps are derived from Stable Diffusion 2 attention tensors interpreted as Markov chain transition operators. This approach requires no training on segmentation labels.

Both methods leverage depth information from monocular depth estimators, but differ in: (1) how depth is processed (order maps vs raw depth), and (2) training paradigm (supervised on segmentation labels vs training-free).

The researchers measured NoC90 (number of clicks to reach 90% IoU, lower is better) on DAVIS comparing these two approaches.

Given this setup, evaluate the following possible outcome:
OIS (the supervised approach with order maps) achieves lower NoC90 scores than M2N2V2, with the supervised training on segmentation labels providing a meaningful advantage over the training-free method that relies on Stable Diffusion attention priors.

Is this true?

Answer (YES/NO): YES